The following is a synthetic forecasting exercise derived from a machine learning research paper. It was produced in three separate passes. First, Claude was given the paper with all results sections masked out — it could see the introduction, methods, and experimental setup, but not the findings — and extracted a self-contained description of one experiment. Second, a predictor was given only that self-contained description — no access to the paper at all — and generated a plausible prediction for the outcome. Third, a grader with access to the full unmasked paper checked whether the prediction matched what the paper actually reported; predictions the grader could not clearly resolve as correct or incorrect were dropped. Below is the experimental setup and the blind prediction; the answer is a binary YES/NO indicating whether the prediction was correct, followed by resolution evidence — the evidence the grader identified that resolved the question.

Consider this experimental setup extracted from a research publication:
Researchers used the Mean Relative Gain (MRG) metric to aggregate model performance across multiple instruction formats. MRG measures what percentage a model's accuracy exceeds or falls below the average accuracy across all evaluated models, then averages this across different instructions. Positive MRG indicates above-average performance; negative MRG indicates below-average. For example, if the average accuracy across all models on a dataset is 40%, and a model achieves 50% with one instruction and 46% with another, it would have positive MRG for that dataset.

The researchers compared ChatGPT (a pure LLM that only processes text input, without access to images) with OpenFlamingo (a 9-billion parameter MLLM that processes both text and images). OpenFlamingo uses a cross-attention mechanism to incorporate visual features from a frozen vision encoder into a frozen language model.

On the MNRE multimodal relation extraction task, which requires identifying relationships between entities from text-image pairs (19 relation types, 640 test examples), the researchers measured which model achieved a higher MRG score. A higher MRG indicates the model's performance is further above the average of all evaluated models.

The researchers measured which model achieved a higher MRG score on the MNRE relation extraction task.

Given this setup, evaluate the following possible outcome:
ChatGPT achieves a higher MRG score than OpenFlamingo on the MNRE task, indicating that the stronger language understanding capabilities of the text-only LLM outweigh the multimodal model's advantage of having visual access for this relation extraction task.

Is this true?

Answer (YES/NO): YES